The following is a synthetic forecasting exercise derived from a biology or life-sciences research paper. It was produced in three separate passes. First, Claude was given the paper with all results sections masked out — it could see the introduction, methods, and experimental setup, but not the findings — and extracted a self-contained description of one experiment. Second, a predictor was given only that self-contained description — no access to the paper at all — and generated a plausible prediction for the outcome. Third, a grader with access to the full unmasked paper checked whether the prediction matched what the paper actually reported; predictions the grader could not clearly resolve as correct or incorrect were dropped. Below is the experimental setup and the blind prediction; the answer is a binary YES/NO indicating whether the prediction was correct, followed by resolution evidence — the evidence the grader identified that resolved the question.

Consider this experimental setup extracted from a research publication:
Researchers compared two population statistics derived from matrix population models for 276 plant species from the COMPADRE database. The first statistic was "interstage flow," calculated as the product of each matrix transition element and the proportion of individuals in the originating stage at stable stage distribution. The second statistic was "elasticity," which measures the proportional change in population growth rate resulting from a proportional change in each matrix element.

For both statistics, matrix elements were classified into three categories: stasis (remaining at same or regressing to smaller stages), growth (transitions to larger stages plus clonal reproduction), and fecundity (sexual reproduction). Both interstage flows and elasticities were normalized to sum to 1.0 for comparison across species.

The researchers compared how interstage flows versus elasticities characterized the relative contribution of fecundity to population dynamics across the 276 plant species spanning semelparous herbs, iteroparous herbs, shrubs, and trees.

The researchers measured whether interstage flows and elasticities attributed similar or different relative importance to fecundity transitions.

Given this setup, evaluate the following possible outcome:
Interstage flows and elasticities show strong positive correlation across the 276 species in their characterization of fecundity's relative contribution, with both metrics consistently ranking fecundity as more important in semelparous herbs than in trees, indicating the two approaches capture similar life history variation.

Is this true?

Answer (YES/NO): NO